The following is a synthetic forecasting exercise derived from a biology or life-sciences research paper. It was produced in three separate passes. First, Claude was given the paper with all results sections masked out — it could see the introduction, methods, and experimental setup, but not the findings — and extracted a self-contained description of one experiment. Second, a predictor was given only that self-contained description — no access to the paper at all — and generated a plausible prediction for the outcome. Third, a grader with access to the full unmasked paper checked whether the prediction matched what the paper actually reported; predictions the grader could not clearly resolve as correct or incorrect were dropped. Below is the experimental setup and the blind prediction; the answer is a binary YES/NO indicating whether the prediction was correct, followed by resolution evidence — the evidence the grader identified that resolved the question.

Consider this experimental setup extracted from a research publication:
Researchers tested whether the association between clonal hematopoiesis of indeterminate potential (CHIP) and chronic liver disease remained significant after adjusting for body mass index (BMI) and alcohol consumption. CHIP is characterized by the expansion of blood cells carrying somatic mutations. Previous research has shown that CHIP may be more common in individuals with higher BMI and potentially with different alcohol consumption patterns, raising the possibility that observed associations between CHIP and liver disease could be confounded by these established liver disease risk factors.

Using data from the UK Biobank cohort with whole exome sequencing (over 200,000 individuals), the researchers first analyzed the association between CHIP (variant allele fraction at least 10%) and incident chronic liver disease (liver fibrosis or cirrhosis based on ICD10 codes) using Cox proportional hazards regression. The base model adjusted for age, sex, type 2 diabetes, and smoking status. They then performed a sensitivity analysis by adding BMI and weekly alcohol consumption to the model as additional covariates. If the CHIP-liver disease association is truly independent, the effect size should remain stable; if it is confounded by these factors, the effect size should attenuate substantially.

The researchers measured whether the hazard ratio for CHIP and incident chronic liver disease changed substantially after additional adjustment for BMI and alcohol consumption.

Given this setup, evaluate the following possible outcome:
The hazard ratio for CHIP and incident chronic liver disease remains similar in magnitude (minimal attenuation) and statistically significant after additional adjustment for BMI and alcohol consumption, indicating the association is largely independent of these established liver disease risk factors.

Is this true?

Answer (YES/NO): YES